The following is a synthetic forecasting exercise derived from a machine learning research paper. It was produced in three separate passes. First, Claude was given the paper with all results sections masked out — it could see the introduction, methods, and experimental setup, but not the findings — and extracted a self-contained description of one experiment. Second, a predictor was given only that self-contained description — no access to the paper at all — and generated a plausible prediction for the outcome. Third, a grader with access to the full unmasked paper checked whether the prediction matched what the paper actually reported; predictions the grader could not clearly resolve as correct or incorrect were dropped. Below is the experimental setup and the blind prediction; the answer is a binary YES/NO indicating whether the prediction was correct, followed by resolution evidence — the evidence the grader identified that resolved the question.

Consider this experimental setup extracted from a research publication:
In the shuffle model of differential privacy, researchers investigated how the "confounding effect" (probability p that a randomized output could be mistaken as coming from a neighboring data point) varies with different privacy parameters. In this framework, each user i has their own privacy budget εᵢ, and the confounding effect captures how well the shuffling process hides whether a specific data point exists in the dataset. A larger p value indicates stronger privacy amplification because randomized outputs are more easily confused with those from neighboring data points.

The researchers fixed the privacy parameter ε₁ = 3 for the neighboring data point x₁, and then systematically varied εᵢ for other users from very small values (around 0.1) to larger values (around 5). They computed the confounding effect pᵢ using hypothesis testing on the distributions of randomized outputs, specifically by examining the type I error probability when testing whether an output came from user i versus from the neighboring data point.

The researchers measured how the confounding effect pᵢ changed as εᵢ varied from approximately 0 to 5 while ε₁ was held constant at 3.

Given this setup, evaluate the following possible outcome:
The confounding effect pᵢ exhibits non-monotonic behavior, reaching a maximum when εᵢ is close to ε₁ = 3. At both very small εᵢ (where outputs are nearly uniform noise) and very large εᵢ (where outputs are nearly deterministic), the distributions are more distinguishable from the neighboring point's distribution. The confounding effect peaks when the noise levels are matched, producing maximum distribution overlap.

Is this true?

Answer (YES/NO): NO